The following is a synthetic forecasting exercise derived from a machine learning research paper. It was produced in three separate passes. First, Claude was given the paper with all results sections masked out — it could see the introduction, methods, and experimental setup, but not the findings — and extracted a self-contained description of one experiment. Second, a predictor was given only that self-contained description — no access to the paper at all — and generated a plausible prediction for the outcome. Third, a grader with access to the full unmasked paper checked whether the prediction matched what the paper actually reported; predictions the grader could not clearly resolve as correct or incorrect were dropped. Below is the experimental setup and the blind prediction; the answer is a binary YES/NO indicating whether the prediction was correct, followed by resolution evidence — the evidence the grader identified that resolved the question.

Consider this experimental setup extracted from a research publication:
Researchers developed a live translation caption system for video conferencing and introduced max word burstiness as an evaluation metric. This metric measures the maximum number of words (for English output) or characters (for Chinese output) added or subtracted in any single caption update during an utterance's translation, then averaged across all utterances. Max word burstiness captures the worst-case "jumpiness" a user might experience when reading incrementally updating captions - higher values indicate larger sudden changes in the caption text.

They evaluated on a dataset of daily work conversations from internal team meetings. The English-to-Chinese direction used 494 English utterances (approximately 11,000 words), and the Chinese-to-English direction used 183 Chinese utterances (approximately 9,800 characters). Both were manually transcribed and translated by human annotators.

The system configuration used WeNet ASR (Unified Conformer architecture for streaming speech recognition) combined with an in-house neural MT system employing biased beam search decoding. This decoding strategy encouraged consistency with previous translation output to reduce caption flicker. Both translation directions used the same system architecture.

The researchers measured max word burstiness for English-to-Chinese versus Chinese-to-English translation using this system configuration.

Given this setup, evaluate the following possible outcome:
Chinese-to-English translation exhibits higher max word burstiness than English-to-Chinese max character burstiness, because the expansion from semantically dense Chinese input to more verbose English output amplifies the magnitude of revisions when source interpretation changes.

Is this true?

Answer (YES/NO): NO